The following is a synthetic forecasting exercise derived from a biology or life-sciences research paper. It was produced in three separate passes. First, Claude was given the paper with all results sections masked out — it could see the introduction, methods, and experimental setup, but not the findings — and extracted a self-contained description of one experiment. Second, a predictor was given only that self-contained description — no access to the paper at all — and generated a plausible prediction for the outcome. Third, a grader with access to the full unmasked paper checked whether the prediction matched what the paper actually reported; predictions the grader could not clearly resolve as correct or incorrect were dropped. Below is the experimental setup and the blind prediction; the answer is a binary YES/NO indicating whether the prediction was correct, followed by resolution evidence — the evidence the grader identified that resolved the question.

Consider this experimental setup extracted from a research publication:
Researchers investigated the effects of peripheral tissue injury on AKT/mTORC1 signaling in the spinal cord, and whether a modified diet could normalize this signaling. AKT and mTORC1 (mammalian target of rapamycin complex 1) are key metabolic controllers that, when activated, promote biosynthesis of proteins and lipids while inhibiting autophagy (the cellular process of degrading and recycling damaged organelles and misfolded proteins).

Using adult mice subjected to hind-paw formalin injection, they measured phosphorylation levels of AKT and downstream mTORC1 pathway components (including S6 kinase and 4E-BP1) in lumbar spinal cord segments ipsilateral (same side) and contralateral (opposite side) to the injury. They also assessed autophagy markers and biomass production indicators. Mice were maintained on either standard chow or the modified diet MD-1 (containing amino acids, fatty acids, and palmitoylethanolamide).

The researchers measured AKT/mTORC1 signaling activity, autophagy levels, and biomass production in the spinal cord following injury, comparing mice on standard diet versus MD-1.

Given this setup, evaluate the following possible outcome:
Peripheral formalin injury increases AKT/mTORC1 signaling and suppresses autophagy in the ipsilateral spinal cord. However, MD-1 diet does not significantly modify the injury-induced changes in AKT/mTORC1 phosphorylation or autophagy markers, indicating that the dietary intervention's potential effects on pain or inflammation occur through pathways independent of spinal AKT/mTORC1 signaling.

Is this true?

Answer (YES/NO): NO